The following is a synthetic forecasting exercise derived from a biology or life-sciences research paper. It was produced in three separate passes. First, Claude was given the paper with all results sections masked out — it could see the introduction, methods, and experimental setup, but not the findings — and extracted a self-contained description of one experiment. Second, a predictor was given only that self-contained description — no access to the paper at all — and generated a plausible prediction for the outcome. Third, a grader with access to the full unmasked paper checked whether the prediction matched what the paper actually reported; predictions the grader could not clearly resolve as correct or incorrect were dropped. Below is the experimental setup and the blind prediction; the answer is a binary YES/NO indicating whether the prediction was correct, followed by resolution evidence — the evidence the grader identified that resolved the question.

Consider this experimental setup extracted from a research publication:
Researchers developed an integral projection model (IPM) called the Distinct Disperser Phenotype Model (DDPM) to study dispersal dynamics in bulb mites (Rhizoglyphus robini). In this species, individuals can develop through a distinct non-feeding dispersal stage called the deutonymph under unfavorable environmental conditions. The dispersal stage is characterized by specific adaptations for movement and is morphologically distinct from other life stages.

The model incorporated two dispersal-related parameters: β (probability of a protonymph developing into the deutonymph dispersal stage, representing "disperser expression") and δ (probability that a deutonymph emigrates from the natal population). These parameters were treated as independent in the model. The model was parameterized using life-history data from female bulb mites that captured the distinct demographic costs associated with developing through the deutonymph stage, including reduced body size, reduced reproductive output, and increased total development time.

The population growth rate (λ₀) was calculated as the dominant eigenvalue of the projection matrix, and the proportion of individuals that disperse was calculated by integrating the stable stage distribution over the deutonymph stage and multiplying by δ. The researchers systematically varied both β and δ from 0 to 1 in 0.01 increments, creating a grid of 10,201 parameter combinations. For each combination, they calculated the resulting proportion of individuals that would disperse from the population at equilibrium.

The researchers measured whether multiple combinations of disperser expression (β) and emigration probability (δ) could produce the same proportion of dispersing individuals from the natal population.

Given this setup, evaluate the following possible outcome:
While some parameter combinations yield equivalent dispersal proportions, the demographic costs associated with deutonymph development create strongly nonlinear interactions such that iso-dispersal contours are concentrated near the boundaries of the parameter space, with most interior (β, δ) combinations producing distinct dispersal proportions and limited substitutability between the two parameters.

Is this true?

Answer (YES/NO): NO